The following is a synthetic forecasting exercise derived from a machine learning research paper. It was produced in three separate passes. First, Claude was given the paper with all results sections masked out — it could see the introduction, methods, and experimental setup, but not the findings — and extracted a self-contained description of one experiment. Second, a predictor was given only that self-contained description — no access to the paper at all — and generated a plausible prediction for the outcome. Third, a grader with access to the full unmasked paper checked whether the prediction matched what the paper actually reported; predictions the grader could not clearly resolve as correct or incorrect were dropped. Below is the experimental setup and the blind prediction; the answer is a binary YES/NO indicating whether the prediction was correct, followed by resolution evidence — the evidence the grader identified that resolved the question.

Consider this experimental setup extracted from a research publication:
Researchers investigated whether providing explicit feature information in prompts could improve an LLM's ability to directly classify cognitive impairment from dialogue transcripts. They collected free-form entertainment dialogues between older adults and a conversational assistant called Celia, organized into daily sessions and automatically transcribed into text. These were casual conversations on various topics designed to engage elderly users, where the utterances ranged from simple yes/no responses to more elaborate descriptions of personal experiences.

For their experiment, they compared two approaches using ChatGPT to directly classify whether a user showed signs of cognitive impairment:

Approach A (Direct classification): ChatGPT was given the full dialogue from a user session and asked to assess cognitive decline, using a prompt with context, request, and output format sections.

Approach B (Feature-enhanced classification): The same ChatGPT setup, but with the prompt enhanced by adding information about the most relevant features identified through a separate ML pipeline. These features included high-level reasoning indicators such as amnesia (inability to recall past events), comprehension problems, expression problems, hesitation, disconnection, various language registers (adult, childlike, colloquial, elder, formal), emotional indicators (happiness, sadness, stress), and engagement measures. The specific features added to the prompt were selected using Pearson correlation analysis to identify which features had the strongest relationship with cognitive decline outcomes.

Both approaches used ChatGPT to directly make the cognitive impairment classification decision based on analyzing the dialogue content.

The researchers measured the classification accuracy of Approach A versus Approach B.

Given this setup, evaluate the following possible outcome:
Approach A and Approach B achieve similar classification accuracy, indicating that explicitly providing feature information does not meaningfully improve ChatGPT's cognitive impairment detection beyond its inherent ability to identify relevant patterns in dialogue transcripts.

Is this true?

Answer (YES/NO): NO